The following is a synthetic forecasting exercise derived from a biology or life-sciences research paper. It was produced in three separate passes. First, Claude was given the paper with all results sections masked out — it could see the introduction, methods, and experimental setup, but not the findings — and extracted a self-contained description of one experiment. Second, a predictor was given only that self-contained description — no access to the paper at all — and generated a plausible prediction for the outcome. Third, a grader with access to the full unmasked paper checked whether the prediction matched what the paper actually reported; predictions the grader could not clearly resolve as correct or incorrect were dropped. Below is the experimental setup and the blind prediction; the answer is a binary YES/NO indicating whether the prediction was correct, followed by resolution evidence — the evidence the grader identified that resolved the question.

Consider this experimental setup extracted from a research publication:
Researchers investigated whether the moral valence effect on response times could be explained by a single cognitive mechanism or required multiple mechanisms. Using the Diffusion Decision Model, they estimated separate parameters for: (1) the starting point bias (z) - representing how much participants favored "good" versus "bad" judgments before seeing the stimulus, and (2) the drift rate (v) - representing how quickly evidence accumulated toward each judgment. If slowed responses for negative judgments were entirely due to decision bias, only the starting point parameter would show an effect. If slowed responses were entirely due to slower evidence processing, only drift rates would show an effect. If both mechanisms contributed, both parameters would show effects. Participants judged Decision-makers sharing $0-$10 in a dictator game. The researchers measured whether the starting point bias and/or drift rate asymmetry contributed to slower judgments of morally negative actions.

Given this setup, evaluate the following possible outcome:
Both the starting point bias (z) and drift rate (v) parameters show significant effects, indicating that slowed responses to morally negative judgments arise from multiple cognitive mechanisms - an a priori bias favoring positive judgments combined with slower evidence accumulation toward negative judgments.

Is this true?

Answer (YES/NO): YES